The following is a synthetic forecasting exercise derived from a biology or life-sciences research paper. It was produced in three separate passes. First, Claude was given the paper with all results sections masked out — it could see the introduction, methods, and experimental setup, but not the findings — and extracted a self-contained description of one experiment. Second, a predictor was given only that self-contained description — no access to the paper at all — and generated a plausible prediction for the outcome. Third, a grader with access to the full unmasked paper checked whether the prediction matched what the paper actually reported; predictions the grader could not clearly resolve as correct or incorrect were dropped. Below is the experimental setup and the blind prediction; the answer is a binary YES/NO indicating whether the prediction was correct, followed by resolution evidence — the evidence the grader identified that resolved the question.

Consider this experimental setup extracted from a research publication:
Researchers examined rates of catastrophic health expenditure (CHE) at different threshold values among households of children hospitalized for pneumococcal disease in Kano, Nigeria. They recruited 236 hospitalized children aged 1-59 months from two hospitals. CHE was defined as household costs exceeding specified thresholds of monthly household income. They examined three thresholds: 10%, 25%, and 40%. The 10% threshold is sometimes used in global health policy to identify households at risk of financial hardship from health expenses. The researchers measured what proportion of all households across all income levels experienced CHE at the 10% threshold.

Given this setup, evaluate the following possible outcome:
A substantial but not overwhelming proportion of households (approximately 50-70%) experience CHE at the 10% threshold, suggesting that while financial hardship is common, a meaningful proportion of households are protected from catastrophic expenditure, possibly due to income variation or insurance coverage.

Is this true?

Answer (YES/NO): NO